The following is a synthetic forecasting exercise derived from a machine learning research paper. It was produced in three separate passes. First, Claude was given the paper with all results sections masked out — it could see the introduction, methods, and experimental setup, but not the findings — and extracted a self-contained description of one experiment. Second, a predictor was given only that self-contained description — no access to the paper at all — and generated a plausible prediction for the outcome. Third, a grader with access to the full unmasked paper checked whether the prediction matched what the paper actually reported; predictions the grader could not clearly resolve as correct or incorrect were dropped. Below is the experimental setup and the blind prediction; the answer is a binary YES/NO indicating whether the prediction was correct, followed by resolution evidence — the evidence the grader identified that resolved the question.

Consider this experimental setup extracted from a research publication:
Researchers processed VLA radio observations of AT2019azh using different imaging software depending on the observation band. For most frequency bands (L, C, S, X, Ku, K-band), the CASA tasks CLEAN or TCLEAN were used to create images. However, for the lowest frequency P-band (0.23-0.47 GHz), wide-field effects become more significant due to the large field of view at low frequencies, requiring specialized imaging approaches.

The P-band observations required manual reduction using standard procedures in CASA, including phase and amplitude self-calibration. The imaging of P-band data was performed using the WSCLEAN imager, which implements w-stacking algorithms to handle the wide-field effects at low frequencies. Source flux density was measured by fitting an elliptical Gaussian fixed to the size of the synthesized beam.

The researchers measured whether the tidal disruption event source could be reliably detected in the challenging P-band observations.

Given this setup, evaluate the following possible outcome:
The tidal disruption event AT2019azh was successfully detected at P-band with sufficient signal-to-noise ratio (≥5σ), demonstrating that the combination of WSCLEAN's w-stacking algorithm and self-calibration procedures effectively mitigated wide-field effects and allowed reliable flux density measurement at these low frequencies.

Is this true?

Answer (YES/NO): NO